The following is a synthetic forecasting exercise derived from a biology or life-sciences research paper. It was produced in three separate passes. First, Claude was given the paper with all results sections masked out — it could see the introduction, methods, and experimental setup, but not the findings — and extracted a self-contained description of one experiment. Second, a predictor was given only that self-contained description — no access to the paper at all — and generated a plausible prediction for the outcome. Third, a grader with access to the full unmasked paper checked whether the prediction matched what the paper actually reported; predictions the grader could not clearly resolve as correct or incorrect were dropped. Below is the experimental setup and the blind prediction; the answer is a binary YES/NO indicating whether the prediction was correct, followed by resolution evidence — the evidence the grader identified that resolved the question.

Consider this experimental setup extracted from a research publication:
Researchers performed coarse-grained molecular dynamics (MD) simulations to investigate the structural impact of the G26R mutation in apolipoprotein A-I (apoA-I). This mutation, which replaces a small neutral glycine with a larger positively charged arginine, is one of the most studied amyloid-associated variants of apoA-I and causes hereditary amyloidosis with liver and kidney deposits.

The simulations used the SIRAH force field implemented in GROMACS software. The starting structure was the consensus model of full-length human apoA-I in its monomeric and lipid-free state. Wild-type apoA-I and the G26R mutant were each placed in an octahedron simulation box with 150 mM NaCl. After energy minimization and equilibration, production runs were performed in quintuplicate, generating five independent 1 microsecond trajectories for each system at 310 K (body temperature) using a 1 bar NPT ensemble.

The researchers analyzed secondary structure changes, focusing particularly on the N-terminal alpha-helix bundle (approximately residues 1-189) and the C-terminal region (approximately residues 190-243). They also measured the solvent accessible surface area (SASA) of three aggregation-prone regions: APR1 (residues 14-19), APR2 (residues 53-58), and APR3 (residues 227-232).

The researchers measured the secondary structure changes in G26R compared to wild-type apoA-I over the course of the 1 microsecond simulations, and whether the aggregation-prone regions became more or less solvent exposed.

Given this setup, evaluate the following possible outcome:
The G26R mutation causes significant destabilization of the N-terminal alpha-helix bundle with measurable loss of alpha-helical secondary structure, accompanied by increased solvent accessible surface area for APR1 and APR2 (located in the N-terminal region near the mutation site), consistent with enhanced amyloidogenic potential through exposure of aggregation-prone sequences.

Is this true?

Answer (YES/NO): NO